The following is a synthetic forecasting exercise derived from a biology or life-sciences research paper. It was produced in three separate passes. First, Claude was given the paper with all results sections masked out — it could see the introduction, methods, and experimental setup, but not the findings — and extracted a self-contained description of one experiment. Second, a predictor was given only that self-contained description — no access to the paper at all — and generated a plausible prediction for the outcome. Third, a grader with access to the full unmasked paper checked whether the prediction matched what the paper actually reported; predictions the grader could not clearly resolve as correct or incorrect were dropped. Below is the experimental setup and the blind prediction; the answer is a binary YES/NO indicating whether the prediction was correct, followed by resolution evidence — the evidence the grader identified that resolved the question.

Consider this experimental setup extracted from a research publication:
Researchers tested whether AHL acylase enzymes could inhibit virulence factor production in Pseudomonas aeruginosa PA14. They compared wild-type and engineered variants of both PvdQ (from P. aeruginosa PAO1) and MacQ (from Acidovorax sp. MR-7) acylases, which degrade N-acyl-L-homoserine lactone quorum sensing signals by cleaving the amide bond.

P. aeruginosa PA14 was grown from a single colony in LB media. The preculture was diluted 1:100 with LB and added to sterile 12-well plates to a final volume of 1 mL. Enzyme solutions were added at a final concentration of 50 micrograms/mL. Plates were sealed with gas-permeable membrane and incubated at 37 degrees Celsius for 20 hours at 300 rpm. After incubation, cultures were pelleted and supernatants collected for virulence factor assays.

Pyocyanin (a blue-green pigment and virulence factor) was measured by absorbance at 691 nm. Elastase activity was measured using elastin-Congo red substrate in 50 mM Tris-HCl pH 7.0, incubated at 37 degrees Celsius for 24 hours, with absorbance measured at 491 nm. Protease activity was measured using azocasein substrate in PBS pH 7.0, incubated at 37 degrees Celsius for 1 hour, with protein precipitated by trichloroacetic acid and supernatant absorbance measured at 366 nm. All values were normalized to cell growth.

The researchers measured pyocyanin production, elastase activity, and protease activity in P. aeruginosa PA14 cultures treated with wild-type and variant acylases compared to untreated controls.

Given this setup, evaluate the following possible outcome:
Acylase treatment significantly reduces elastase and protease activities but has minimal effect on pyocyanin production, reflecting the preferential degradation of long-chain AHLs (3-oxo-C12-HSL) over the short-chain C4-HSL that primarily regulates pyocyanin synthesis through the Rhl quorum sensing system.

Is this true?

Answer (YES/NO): NO